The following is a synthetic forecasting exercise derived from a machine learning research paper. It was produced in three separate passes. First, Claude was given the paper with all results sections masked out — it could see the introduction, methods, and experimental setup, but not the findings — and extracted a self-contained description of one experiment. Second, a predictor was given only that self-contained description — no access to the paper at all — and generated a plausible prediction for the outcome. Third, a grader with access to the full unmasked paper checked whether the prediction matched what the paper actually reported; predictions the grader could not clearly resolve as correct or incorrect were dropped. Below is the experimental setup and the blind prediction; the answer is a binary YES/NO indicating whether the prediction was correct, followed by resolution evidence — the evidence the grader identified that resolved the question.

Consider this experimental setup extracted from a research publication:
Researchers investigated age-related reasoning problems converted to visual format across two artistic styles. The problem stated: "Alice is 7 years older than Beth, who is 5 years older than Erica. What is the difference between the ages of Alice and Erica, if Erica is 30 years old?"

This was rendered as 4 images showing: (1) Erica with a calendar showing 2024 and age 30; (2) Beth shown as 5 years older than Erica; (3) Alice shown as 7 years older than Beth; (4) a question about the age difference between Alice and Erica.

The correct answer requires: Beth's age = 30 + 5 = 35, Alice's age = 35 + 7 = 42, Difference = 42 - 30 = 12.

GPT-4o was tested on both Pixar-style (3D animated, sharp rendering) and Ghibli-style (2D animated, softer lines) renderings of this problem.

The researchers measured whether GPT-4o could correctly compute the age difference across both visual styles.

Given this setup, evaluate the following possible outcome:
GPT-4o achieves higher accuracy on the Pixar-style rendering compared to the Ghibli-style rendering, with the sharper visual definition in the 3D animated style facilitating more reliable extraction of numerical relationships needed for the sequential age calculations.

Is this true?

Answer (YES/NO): NO